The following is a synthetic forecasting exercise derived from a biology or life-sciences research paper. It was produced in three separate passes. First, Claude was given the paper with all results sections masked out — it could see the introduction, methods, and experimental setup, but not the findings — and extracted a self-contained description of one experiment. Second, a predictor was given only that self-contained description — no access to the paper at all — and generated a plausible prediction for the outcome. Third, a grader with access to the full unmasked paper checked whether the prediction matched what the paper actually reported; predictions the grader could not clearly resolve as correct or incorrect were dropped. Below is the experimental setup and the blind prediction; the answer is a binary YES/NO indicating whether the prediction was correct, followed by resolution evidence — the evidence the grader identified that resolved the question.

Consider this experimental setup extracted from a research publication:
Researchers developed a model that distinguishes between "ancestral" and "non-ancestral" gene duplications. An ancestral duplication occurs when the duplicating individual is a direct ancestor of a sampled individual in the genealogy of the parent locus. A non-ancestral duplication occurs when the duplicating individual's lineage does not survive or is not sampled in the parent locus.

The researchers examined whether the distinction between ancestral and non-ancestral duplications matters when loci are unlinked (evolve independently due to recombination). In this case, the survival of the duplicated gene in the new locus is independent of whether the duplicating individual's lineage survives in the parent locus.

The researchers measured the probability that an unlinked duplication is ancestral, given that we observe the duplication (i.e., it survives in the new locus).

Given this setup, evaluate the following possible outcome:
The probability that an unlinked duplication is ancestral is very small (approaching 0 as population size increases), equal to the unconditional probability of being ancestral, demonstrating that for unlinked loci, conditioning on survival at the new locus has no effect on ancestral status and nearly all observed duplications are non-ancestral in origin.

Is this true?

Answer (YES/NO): YES